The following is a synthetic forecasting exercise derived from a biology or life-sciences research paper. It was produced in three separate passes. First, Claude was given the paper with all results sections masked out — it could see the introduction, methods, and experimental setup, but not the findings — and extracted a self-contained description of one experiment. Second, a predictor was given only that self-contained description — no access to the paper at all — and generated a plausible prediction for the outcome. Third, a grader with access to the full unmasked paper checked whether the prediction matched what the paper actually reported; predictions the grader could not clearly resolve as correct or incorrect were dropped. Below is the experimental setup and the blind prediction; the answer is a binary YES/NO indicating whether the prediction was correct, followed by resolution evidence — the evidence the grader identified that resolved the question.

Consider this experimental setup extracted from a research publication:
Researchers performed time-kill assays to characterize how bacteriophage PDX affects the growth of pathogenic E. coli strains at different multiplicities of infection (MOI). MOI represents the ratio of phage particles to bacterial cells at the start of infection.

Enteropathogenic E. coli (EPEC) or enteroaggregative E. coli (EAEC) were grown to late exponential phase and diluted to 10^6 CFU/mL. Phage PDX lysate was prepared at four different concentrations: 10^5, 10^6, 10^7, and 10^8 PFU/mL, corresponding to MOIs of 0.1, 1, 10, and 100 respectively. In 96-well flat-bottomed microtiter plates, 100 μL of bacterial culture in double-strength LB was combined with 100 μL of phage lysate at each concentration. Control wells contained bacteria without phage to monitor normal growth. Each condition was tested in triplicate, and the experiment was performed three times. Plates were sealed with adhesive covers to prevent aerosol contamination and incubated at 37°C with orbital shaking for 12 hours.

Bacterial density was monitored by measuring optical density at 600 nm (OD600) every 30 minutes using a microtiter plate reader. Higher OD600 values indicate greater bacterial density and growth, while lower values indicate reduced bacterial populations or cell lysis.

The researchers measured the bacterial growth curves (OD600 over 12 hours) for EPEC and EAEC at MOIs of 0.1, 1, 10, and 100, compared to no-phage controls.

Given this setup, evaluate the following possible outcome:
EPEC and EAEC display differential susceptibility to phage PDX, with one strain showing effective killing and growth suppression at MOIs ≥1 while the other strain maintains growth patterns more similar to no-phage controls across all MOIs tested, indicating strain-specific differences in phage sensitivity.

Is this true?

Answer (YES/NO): NO